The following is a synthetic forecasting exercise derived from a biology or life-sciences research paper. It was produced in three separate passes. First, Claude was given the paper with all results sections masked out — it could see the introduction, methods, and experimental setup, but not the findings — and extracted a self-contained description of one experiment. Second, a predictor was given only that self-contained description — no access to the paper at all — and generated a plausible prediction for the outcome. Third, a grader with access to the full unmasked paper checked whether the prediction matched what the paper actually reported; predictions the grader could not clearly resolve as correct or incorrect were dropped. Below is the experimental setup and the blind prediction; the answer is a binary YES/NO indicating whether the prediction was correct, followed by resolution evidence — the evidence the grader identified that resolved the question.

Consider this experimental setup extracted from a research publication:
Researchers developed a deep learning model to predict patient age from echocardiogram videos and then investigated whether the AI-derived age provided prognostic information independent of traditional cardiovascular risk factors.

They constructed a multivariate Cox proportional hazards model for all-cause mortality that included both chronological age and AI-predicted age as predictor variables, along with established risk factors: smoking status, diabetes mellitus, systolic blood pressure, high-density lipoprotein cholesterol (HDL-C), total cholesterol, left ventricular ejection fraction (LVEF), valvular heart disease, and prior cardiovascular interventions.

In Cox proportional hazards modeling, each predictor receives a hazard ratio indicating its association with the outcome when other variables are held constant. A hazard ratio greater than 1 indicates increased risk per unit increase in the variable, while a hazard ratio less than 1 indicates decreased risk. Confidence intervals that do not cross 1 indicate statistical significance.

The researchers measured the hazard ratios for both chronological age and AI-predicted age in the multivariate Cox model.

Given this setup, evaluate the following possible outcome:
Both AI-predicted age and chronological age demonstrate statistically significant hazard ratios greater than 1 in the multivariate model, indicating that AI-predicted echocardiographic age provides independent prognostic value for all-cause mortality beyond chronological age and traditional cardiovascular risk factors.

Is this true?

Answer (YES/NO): YES